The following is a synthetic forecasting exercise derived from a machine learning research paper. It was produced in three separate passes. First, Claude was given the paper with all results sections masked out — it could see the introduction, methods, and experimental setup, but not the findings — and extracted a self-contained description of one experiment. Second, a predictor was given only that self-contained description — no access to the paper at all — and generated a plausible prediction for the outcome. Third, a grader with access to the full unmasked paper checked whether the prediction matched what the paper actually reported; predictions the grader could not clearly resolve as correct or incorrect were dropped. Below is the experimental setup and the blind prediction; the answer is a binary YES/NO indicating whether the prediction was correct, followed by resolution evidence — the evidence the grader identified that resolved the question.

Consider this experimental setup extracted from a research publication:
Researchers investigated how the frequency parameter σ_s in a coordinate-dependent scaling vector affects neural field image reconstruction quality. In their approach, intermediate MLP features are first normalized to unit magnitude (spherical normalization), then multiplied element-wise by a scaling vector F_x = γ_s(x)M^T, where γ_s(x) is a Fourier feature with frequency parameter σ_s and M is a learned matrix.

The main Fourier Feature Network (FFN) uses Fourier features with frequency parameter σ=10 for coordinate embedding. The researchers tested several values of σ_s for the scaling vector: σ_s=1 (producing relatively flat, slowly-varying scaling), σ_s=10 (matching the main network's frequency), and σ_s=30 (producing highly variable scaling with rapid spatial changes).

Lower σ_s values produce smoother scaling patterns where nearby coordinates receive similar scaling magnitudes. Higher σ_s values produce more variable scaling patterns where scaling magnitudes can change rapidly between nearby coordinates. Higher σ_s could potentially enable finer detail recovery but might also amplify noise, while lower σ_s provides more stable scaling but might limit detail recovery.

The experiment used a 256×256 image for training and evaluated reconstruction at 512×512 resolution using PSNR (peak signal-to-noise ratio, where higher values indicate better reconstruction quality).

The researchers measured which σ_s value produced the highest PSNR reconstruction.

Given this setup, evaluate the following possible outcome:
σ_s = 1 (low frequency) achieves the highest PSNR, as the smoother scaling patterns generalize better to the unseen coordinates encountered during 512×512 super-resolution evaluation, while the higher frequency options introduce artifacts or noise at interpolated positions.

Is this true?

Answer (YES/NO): NO